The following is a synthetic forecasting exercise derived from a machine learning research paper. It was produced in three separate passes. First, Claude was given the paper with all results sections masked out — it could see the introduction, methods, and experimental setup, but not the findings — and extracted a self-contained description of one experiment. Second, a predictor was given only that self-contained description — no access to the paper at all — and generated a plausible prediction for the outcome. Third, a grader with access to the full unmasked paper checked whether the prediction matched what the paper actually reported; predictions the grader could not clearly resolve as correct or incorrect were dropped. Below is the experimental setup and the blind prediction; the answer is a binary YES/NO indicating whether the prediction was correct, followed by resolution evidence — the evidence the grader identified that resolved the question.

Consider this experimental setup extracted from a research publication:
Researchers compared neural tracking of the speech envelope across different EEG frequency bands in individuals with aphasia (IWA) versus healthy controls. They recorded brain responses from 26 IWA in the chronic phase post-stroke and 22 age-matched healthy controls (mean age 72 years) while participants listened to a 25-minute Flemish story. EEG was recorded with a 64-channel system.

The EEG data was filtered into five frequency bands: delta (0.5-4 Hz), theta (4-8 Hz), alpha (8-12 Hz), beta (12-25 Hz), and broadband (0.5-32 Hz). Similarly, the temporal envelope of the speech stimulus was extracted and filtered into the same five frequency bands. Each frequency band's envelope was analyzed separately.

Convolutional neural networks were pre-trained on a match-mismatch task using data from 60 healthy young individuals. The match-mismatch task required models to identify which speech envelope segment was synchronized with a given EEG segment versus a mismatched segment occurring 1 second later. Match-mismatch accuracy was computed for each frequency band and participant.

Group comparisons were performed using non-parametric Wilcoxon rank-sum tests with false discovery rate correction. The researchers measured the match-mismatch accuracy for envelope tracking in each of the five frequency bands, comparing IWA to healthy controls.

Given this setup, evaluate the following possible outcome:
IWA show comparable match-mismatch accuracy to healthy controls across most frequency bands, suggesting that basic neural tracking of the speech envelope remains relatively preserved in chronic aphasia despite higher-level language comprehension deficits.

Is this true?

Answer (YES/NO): NO